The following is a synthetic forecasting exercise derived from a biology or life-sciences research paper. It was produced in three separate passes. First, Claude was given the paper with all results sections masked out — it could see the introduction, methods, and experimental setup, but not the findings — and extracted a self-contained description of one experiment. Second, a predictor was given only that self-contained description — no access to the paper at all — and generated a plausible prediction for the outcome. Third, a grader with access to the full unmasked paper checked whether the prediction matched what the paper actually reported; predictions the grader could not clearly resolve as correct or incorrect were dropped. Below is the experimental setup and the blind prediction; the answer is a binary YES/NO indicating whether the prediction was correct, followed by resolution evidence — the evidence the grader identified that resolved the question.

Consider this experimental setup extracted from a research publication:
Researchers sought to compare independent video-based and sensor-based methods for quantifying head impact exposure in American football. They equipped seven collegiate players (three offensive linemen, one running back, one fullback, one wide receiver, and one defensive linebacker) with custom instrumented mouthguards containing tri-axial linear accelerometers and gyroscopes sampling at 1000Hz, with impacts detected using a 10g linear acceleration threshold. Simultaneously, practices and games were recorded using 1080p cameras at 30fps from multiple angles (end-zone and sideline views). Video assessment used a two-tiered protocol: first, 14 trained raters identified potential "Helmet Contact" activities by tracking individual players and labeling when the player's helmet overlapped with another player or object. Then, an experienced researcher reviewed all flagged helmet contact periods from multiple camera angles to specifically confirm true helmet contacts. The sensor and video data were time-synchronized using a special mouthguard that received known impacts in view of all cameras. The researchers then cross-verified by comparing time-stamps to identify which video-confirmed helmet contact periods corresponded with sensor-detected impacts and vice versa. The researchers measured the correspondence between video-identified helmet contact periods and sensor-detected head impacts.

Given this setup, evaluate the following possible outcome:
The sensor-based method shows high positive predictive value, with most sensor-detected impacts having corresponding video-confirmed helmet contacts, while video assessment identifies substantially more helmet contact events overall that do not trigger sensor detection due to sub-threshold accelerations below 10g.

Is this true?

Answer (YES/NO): NO